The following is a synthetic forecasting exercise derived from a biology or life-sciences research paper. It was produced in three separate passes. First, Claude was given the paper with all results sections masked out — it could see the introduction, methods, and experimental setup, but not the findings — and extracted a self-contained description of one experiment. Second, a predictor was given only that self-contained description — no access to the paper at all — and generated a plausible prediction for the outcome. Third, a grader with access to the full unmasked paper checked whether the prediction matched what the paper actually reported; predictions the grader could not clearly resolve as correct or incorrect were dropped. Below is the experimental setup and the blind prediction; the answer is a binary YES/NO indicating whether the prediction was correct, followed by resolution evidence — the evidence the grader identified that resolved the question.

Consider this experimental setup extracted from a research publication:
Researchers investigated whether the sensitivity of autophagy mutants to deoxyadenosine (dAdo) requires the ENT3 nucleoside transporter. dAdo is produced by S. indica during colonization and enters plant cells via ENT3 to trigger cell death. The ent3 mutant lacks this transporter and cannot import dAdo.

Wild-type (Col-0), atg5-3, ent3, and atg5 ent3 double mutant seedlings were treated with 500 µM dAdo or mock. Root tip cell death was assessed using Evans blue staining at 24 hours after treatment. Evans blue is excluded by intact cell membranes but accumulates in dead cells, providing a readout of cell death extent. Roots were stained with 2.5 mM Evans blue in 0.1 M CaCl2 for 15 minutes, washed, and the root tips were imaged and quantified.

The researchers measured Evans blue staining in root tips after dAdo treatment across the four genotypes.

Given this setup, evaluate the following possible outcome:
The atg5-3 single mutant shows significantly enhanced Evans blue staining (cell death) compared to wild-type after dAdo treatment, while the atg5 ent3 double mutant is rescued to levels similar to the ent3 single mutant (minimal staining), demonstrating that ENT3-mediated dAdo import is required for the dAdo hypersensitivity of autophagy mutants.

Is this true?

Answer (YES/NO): NO